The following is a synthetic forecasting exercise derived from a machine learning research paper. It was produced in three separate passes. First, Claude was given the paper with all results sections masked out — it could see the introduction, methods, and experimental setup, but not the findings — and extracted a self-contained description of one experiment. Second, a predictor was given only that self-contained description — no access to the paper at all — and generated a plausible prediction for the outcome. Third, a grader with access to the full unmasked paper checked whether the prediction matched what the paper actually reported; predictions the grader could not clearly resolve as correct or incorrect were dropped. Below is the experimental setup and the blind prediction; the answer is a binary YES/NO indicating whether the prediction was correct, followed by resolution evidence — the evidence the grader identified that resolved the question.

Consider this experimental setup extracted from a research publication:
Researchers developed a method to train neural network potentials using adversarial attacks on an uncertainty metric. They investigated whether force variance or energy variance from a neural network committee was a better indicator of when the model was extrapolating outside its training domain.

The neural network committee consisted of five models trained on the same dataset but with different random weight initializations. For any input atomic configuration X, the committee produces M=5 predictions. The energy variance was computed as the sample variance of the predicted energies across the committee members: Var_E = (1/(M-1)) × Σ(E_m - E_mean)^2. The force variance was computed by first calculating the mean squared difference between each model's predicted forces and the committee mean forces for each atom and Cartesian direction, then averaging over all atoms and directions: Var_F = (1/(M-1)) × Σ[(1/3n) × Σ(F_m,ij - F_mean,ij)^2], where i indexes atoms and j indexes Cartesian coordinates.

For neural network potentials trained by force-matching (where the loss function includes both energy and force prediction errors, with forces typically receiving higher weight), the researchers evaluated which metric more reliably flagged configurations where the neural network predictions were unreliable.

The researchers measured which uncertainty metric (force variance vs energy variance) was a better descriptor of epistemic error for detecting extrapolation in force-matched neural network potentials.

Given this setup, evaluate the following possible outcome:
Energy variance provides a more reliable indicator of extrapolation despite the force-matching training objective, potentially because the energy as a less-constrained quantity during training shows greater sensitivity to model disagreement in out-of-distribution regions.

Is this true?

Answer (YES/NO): NO